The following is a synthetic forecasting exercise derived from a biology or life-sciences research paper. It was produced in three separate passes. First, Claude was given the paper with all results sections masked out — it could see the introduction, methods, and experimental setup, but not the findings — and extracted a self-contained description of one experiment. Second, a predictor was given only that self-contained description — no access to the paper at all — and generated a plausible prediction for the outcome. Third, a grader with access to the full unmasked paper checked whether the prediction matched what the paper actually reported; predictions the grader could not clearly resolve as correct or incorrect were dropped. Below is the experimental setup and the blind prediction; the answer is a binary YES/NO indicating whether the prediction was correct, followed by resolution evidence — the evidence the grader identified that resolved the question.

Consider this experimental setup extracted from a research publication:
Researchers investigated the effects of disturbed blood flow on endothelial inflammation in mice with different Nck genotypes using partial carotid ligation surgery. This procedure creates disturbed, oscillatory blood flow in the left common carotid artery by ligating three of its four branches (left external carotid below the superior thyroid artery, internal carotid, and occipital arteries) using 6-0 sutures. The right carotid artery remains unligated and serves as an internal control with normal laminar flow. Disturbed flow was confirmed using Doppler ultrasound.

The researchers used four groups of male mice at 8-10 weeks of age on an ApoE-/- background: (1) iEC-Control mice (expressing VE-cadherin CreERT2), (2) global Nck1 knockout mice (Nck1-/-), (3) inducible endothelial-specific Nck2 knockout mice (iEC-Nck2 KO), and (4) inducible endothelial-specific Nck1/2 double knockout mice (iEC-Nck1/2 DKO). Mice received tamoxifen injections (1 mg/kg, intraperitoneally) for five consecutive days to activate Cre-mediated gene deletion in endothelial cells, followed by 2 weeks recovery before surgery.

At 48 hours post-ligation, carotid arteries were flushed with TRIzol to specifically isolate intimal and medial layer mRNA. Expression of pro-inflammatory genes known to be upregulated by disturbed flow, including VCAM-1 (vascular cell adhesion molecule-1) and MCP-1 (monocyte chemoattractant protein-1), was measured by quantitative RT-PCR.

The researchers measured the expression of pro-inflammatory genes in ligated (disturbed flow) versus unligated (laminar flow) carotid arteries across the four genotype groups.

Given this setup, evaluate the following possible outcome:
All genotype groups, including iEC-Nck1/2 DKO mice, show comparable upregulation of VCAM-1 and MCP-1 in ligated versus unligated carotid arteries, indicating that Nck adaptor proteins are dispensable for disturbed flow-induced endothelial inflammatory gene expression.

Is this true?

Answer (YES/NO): NO